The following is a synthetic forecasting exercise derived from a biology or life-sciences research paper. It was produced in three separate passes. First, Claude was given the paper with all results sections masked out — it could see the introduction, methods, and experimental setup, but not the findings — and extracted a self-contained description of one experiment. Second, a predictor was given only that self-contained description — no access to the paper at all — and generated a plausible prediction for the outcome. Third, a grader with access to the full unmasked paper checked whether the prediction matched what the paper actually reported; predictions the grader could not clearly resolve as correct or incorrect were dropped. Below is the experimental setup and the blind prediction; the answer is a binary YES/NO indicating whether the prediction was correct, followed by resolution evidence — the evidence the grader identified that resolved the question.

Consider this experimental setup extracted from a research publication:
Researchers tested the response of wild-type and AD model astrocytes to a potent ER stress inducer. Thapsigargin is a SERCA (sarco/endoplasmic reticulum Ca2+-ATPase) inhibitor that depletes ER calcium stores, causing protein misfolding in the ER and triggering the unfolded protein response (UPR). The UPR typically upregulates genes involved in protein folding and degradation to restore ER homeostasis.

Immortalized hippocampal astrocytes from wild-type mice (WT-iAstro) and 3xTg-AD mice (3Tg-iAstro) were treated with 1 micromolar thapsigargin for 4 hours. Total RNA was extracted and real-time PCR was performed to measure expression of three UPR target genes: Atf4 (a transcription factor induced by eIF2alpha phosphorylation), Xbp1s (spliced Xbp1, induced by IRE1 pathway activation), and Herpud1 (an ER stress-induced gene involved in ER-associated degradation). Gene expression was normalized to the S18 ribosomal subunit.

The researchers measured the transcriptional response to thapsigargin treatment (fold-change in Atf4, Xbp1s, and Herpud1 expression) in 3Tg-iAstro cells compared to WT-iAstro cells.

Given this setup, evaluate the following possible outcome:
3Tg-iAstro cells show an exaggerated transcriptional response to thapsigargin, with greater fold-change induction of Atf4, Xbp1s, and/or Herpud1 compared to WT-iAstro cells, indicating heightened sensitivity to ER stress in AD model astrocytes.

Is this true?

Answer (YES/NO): NO